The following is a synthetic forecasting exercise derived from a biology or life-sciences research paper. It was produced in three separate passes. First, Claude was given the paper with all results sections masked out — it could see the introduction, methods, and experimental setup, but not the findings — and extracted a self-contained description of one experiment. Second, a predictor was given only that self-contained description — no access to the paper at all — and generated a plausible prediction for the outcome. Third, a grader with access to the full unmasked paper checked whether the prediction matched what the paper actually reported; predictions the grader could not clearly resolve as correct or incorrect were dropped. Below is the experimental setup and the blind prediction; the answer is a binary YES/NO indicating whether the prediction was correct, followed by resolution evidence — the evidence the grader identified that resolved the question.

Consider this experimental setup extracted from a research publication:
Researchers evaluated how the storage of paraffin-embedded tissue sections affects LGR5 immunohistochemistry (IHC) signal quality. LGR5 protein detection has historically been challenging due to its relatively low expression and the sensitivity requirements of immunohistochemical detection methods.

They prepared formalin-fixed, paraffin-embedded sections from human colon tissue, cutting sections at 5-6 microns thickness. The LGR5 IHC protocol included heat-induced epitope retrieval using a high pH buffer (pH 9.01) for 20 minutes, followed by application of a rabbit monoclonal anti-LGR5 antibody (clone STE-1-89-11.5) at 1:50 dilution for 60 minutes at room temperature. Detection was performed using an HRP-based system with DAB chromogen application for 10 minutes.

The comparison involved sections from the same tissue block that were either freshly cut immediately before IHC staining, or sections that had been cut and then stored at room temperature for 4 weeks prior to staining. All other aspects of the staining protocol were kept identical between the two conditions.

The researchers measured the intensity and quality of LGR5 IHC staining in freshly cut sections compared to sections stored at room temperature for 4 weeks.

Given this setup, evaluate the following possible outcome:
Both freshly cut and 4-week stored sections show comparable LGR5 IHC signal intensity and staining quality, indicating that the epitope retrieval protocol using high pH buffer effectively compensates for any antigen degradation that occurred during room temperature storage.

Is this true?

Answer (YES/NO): NO